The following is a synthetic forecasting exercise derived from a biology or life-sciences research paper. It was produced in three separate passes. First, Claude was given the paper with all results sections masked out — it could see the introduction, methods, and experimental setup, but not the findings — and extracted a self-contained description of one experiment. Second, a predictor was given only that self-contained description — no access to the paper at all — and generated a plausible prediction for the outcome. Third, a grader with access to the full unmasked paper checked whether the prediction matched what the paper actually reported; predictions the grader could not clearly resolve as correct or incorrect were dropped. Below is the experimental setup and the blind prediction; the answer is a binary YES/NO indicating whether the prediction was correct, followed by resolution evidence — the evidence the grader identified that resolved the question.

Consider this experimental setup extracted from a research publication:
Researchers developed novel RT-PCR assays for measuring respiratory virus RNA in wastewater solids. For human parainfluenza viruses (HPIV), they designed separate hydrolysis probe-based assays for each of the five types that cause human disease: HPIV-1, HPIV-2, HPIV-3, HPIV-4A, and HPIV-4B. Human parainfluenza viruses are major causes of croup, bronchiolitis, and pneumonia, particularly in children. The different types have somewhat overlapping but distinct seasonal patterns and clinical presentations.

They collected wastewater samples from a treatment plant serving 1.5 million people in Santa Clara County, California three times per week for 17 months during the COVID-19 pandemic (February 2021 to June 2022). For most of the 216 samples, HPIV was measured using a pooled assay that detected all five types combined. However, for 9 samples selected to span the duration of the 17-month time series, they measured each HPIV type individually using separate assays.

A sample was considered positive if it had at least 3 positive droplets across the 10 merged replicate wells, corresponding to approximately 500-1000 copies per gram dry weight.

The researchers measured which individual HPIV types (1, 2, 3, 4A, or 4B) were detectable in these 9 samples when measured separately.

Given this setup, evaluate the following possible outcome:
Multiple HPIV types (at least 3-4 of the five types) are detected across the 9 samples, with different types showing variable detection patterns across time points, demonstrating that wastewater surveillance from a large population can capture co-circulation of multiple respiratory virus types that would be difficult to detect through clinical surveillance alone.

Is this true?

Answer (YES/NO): NO